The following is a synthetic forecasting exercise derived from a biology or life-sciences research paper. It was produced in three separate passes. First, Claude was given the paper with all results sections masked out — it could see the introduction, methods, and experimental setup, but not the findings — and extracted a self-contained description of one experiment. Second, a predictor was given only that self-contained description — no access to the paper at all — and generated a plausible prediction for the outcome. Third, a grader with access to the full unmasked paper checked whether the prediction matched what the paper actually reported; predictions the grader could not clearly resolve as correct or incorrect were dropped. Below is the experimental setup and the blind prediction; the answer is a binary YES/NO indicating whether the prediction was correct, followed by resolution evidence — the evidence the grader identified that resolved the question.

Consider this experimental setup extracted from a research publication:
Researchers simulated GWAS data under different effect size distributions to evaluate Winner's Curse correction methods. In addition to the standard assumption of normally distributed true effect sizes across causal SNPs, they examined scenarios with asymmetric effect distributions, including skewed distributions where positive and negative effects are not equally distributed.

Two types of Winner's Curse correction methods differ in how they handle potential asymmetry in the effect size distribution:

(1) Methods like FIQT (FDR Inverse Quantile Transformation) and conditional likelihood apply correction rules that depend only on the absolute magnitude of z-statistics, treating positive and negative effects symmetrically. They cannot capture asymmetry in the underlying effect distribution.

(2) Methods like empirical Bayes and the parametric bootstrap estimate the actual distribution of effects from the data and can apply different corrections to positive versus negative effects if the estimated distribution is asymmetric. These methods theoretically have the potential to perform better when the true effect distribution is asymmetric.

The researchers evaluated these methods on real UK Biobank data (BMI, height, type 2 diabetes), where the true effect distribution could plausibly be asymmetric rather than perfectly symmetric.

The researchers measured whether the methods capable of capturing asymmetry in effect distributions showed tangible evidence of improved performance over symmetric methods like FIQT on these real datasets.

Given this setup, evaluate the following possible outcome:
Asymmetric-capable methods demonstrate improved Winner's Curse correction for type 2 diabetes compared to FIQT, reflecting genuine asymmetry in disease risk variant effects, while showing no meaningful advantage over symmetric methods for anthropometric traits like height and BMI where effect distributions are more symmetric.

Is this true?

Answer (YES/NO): NO